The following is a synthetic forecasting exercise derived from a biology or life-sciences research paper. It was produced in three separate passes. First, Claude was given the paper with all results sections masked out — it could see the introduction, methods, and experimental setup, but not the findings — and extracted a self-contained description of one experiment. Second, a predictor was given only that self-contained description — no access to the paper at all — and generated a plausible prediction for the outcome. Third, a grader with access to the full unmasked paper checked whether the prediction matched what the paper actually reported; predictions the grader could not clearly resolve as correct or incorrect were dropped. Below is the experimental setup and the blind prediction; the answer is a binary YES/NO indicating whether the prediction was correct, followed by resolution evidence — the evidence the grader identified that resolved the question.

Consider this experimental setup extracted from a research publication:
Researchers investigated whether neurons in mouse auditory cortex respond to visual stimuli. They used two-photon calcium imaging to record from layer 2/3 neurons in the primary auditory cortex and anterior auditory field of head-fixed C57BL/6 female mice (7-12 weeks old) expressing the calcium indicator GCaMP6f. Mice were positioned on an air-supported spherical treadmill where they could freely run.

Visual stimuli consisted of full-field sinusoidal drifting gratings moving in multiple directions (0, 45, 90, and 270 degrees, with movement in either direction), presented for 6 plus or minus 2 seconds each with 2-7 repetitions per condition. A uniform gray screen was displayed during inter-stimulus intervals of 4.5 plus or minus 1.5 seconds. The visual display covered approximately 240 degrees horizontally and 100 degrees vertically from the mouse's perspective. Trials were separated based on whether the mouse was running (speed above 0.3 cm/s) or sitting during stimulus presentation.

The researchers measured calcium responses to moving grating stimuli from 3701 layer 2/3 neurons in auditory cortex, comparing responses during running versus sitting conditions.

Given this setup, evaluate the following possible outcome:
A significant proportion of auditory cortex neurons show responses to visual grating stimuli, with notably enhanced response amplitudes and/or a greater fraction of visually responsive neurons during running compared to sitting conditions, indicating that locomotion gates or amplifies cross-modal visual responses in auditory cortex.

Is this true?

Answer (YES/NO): NO